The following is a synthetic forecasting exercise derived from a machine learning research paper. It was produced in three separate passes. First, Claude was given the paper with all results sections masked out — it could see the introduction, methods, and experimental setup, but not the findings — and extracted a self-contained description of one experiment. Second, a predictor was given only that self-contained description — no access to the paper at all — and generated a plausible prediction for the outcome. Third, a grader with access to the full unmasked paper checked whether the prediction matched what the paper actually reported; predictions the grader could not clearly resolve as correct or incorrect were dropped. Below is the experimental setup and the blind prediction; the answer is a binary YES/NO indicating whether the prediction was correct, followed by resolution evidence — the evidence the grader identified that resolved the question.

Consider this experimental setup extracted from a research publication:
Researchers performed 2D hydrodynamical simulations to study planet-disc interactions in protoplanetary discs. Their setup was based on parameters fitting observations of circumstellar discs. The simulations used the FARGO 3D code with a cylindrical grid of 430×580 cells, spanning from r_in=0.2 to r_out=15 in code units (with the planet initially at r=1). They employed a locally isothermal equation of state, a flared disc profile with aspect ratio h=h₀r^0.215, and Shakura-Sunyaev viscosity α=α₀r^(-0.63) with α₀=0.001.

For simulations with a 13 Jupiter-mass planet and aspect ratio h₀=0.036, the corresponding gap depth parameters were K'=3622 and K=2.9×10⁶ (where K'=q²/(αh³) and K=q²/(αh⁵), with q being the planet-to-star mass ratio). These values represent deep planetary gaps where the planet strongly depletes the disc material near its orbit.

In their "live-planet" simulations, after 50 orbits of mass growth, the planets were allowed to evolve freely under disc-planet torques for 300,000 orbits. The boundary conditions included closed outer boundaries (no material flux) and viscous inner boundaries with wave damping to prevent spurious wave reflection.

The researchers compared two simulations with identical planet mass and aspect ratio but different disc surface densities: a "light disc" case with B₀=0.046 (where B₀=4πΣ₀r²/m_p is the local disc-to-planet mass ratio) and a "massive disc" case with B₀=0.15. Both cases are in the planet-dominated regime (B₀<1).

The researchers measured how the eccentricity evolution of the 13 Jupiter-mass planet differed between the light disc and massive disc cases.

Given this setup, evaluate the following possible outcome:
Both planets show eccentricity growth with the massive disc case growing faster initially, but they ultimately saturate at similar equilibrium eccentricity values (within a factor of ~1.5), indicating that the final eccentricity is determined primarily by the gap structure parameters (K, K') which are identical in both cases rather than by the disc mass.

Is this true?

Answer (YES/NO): NO